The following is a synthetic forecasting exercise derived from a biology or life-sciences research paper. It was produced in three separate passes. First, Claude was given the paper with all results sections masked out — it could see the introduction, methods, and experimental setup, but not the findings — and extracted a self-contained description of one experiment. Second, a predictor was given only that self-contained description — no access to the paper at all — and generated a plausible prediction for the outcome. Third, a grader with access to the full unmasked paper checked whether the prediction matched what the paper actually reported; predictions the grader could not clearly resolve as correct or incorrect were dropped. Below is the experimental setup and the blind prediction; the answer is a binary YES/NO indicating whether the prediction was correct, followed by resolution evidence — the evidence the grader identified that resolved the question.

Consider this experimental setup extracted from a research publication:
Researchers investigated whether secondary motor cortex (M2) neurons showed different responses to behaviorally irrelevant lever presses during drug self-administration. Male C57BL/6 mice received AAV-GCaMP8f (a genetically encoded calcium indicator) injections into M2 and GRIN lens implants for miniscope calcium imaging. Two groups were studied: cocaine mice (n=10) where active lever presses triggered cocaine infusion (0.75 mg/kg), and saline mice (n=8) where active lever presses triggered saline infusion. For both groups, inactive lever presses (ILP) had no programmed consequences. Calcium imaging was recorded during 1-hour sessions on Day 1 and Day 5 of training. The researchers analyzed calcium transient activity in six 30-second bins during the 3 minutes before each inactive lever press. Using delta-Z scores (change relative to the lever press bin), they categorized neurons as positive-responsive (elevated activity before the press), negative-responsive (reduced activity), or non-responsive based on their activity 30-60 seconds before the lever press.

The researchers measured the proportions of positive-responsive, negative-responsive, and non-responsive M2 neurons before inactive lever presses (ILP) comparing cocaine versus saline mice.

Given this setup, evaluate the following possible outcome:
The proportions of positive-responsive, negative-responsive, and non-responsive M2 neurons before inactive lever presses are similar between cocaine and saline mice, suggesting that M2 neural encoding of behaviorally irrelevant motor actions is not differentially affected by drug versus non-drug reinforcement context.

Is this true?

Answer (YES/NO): YES